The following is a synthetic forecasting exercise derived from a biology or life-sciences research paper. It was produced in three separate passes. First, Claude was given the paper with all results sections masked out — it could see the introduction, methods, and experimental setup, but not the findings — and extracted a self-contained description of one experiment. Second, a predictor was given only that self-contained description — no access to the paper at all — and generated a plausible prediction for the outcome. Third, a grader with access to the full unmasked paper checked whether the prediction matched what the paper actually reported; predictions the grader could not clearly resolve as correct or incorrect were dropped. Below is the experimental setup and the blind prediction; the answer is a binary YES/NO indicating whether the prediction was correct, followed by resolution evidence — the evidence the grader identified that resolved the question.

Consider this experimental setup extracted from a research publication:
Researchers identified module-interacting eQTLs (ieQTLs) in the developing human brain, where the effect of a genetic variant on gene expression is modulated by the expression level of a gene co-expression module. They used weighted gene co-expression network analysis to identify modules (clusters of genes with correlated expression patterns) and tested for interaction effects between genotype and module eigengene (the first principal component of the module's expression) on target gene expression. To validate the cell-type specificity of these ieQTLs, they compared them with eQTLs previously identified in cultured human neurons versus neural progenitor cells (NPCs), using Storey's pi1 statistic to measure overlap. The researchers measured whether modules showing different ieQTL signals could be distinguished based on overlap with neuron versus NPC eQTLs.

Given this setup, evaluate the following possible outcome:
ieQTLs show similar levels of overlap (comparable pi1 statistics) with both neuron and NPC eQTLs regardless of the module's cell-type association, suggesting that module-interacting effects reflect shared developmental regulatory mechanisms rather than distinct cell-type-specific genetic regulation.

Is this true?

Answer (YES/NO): NO